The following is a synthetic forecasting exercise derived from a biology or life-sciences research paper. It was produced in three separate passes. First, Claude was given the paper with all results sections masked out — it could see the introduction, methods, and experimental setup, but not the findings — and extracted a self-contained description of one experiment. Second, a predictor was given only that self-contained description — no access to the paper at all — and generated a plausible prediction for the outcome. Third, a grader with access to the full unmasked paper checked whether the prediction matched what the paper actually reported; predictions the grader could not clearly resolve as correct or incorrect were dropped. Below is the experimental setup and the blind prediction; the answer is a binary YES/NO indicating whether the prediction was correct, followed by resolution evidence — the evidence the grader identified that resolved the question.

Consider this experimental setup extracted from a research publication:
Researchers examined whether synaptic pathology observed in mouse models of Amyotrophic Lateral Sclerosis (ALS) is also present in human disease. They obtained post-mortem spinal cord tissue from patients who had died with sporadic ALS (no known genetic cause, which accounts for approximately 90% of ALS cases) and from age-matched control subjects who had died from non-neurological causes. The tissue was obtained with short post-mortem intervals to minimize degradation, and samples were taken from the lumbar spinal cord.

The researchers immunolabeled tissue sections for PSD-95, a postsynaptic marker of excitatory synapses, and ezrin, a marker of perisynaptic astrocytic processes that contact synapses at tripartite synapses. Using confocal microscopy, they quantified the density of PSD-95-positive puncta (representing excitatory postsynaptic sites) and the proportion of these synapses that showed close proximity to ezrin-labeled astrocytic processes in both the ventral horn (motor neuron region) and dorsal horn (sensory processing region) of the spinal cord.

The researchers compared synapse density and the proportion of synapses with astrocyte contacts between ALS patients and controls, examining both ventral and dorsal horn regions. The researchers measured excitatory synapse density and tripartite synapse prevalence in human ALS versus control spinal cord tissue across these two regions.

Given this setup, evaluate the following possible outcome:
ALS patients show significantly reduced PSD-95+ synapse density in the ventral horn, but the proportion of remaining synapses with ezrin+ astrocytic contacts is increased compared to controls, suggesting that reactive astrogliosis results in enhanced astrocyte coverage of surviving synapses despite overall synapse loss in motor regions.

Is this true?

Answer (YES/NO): NO